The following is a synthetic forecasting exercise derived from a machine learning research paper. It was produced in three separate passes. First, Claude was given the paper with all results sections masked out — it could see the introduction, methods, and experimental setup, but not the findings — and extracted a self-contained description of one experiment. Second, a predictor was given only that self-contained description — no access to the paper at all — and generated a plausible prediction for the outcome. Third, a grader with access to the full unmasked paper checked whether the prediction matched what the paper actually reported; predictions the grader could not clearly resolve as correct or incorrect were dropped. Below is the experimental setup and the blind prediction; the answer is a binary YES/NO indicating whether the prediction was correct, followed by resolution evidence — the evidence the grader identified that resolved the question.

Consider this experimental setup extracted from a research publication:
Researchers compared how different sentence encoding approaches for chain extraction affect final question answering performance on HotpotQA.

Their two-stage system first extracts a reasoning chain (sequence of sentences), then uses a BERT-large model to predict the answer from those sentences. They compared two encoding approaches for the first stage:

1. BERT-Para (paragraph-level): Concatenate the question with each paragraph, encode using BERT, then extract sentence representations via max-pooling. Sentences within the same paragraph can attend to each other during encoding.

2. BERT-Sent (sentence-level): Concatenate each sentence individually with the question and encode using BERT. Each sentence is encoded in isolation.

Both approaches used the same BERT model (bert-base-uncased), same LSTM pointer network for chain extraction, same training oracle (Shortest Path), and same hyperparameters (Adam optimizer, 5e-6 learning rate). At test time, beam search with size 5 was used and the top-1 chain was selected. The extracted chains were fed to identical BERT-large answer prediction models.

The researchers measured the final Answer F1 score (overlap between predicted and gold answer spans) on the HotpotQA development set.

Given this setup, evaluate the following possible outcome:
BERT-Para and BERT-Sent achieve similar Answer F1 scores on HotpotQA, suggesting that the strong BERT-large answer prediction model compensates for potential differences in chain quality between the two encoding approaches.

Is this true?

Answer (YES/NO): NO